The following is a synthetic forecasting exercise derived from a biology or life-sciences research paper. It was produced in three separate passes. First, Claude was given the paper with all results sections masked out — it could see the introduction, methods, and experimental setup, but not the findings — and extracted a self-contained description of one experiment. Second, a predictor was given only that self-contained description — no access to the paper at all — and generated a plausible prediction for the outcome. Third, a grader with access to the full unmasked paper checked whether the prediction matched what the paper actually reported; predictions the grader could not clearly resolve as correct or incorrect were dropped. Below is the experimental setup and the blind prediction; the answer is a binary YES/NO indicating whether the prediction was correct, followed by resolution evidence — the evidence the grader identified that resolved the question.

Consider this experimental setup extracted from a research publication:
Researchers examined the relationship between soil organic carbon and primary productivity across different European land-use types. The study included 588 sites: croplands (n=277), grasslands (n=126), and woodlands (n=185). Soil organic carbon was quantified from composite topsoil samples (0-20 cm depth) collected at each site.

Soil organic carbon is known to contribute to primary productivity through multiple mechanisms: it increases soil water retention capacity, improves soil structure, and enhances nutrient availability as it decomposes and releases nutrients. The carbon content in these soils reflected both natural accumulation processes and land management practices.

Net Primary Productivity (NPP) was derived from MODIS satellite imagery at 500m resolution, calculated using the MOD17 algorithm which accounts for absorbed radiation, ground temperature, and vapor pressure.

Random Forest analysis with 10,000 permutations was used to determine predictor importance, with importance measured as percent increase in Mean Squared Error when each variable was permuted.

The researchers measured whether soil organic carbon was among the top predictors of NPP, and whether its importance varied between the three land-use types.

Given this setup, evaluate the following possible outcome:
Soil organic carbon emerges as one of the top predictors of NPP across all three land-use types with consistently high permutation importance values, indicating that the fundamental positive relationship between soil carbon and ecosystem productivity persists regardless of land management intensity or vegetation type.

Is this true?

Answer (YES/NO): NO